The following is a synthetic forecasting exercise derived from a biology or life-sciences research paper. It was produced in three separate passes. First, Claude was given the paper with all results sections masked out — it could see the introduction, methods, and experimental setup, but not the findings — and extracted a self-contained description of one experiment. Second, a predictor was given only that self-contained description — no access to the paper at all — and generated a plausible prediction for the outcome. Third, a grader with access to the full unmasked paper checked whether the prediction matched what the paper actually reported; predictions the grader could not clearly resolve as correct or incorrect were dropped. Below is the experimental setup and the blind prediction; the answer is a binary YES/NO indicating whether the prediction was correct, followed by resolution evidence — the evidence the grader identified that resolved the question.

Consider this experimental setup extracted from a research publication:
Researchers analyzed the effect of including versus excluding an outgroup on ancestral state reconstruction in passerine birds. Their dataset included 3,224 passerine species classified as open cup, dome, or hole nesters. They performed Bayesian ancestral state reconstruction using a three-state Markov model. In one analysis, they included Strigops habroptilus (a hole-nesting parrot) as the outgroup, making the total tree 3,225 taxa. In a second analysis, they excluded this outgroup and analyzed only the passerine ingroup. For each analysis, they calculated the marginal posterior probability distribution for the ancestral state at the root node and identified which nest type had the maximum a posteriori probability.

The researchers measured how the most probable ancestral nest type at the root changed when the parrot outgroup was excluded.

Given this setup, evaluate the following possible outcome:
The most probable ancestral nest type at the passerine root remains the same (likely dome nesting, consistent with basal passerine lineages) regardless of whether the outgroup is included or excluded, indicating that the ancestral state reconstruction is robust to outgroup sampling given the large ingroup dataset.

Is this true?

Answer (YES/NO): NO